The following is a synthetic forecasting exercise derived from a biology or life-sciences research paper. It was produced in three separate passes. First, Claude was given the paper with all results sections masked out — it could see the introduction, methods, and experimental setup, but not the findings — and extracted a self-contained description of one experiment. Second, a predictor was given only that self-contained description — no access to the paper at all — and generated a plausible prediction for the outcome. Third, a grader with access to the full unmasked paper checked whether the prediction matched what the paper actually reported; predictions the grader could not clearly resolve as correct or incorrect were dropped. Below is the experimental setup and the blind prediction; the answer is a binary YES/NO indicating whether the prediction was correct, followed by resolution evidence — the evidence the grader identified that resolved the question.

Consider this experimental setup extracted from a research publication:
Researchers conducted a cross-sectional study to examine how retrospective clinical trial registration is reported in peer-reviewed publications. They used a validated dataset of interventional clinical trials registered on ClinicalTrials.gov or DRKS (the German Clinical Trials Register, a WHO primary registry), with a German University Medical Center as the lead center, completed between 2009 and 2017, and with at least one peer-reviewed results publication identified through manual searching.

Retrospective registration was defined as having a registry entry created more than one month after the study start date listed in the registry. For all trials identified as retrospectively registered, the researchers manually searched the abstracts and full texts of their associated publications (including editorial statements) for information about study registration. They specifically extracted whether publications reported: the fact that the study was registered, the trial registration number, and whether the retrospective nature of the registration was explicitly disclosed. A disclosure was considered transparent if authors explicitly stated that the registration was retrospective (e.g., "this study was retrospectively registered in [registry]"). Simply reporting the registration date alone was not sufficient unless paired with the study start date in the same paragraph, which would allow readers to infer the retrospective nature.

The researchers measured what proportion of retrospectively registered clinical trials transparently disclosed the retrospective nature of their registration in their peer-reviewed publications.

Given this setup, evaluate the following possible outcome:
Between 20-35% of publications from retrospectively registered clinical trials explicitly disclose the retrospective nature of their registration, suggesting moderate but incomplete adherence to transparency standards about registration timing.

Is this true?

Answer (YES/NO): NO